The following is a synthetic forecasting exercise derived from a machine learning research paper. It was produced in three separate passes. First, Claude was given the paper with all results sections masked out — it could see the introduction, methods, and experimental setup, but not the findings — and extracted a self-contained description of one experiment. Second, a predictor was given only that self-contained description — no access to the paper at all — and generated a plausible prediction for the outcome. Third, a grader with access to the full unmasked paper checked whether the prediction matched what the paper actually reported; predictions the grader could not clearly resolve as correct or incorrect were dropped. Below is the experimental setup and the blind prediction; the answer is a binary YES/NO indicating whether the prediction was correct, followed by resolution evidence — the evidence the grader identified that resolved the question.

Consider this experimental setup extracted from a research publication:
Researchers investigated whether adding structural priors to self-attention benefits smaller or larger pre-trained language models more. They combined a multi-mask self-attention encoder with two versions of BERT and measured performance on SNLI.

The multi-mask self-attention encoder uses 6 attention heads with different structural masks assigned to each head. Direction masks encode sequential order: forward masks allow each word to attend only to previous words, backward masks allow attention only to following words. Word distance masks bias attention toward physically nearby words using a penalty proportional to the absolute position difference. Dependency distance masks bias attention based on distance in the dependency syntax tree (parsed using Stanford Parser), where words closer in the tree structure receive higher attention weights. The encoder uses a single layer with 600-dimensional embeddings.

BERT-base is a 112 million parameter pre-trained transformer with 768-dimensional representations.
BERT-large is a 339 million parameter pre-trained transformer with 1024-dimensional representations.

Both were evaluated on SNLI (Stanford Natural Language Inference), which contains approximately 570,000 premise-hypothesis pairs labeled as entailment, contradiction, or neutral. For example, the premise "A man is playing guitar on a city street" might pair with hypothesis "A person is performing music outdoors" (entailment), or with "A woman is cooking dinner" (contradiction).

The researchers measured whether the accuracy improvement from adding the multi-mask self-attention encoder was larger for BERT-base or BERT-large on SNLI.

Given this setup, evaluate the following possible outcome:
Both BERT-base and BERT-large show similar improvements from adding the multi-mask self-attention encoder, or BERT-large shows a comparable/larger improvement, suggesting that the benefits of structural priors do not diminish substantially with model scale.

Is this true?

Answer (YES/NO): NO